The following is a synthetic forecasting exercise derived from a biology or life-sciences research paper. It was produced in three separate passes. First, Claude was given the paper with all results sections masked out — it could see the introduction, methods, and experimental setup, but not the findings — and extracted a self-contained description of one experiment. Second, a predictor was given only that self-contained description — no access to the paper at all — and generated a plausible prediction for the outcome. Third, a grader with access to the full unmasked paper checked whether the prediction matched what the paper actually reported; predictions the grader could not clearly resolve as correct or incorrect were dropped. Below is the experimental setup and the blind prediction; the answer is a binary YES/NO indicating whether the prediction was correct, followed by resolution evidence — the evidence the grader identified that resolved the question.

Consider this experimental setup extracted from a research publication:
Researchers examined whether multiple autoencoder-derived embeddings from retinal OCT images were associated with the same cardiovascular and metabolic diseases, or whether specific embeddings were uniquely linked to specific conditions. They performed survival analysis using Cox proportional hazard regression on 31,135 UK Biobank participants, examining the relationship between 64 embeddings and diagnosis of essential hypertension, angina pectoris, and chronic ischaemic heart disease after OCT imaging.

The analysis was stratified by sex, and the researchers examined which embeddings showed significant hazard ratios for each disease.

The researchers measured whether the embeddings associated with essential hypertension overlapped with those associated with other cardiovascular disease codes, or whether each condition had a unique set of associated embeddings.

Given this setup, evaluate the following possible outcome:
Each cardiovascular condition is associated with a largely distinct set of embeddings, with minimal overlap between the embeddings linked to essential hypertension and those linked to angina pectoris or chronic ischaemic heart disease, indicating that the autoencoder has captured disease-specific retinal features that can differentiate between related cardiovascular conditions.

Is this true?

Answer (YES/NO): NO